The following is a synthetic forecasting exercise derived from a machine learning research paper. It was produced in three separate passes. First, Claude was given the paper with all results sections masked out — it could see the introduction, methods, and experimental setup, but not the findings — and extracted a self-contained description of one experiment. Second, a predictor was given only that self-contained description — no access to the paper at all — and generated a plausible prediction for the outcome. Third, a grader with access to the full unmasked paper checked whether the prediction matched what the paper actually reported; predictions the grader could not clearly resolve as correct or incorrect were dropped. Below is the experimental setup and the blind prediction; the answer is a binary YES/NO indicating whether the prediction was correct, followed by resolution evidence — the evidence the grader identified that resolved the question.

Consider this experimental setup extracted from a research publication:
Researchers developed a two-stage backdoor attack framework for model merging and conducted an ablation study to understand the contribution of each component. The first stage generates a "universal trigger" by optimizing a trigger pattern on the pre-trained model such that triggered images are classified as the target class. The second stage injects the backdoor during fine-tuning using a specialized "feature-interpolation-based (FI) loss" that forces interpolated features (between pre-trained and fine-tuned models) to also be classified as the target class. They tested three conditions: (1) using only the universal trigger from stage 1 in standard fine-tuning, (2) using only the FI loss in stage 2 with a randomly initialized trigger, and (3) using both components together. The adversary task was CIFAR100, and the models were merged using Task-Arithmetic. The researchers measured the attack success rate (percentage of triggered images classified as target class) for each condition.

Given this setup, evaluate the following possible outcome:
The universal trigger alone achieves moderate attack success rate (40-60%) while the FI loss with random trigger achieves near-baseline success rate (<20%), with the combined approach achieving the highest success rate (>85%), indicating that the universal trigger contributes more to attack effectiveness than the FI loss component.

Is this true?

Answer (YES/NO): NO